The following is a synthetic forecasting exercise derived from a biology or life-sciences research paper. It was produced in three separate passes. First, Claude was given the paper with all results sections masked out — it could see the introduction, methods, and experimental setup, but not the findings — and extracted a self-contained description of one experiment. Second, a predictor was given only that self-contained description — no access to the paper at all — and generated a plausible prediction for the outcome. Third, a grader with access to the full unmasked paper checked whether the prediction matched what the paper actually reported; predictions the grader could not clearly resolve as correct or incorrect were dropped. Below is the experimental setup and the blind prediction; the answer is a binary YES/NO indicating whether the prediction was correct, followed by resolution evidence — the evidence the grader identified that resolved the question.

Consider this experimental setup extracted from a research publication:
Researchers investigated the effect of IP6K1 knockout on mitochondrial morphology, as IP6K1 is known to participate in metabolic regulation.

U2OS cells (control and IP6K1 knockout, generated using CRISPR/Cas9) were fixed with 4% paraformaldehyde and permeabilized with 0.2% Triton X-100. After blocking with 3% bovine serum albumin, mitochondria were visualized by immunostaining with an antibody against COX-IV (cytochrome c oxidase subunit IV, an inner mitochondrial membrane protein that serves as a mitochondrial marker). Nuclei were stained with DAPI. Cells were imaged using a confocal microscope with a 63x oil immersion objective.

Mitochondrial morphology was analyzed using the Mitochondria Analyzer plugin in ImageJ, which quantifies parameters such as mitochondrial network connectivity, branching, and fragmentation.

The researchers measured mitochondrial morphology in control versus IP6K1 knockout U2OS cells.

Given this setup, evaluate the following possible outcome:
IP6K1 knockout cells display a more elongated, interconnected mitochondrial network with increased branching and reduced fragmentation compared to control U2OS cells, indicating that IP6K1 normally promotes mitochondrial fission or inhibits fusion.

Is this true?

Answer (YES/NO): NO